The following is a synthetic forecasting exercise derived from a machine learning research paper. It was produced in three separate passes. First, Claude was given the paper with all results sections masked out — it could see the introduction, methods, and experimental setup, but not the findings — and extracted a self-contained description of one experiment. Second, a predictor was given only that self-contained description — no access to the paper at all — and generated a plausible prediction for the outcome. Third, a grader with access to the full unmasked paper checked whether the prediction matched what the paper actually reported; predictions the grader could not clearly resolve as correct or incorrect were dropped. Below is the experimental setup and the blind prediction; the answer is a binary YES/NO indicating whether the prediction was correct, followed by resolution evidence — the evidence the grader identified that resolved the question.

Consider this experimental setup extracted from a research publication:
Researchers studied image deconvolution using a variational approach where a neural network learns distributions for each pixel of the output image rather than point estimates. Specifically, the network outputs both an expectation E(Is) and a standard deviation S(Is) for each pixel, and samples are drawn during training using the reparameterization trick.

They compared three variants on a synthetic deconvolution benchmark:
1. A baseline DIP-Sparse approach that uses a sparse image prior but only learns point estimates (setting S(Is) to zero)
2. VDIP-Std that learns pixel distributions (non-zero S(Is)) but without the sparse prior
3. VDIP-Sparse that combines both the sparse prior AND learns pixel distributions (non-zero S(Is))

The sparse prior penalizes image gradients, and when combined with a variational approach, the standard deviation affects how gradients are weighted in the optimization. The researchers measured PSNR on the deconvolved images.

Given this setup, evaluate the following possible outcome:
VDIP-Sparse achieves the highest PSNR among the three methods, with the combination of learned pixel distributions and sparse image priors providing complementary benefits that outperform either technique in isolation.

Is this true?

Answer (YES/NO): YES